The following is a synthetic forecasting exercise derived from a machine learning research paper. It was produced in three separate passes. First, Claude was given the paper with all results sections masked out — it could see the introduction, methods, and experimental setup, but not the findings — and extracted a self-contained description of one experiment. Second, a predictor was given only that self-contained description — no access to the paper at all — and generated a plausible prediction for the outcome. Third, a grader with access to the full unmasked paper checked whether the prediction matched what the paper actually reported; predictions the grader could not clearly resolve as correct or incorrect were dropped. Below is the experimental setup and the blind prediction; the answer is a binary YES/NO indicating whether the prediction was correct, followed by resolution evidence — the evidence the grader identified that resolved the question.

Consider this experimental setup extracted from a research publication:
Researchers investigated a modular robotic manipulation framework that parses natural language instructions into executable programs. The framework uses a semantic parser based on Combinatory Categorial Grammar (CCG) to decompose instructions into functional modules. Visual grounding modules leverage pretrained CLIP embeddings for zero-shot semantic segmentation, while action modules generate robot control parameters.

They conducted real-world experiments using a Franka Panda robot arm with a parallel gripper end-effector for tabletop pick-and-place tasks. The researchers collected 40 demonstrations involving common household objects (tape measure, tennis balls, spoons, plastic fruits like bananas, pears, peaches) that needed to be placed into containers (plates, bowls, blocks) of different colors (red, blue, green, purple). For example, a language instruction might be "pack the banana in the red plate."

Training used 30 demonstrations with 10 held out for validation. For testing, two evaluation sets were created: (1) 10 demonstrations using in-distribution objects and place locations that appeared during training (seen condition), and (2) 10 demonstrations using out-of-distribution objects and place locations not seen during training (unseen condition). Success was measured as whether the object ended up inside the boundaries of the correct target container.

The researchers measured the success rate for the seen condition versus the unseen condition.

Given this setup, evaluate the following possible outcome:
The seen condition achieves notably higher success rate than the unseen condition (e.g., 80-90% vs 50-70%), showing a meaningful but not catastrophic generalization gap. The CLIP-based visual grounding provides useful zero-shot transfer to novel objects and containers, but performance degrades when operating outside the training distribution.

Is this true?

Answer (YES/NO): NO